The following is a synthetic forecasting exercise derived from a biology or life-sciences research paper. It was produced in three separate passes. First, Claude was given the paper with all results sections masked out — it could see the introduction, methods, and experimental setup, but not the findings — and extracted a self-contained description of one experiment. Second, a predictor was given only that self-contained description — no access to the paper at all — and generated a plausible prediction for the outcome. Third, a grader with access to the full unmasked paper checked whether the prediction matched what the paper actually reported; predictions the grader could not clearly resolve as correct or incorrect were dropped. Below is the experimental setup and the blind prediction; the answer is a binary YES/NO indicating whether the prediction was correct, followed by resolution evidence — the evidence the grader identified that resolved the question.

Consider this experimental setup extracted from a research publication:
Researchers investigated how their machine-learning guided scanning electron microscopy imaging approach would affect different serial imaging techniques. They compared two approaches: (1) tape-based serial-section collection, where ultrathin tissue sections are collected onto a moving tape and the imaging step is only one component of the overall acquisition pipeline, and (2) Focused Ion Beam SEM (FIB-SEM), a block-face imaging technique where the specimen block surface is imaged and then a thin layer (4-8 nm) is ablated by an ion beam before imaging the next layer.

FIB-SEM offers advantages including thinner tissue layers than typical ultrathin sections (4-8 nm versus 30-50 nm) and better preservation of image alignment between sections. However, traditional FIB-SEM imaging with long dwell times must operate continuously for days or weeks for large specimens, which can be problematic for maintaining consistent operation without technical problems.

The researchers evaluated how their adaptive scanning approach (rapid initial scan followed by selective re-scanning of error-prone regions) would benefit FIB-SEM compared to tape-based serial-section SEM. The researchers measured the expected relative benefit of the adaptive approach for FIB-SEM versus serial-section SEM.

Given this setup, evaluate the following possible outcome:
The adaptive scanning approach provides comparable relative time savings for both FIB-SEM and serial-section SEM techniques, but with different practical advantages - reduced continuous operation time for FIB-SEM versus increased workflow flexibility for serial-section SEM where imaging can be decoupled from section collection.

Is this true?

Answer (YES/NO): NO